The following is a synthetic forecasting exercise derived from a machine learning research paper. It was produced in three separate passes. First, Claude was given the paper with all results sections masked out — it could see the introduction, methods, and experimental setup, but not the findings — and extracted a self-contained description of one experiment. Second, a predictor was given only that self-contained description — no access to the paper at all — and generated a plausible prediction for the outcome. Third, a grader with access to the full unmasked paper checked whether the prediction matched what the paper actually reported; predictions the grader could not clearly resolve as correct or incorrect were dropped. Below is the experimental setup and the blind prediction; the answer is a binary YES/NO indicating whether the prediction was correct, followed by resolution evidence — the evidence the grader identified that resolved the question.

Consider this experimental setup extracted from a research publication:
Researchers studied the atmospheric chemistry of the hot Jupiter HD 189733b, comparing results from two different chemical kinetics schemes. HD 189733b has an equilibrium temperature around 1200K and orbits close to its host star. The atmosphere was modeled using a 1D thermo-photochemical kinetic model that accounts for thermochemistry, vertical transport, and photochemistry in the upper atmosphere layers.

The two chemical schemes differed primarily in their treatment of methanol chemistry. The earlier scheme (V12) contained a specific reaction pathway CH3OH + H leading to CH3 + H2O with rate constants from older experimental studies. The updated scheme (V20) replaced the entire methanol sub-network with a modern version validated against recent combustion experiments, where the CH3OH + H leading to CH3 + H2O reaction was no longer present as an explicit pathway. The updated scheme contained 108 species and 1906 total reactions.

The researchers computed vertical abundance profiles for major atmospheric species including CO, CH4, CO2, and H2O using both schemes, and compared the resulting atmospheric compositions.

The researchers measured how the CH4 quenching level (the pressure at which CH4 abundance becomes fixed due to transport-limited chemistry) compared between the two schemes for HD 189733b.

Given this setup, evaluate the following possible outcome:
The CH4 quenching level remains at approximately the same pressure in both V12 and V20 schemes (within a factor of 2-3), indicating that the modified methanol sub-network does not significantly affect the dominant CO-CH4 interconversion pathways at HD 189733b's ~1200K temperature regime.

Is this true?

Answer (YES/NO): YES